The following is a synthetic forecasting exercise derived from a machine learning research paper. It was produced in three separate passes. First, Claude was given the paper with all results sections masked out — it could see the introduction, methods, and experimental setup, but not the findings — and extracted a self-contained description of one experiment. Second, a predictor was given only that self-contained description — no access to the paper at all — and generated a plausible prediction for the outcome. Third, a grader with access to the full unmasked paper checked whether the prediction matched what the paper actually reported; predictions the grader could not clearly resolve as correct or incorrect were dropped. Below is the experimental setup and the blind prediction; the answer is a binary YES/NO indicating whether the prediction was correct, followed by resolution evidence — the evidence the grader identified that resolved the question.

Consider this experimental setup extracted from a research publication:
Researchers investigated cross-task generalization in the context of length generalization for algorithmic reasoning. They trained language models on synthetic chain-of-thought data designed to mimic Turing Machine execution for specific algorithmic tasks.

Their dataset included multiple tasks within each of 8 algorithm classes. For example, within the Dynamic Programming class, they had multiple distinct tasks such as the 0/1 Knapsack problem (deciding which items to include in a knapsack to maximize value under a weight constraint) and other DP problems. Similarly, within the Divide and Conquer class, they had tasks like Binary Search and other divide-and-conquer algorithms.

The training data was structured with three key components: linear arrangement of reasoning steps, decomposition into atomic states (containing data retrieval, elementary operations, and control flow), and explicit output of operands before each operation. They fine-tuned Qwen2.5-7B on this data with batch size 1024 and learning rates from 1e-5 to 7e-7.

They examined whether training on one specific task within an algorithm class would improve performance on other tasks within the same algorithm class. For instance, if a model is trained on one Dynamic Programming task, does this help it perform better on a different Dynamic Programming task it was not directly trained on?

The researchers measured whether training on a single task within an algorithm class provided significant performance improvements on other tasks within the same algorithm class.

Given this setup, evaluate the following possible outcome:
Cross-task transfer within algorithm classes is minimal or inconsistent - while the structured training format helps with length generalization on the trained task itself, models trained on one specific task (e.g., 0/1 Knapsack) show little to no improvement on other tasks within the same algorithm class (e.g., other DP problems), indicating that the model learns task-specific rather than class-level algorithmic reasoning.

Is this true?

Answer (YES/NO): YES